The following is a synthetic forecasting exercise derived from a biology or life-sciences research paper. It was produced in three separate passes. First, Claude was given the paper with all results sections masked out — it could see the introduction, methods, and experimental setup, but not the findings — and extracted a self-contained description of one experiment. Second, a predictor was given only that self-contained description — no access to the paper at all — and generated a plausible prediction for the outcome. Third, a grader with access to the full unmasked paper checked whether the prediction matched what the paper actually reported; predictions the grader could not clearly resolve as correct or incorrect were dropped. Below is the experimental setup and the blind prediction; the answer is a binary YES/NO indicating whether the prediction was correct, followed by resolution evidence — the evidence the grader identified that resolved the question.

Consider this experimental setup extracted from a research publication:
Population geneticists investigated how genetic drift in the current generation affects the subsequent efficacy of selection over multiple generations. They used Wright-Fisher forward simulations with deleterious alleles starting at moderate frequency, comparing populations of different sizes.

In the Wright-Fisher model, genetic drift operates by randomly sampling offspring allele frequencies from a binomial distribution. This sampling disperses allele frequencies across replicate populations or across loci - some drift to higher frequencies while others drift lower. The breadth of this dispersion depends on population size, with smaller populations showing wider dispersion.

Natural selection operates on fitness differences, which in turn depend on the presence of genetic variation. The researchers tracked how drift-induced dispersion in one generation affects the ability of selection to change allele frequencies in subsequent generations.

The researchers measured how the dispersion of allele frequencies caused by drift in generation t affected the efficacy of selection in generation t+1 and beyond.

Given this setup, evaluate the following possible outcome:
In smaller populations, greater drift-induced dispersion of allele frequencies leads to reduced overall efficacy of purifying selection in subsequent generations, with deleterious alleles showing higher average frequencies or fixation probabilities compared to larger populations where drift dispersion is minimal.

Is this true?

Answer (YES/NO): YES